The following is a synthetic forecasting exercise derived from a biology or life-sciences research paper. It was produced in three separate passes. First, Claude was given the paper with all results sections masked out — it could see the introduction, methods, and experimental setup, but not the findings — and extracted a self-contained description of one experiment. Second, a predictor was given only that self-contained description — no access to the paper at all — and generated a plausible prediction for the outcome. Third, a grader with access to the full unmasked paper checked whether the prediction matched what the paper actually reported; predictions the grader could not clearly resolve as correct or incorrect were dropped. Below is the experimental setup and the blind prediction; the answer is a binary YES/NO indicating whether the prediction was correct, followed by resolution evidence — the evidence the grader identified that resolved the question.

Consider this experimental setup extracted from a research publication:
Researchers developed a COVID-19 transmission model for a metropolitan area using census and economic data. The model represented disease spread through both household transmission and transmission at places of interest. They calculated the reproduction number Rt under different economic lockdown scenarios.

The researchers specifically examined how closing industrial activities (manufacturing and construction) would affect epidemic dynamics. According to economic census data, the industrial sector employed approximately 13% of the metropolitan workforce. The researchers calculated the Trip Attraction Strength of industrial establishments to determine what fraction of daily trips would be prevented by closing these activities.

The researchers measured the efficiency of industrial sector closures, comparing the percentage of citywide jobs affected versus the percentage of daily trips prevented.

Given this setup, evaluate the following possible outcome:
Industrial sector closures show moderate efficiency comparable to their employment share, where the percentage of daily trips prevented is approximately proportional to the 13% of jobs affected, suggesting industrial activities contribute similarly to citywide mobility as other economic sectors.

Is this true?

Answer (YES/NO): NO